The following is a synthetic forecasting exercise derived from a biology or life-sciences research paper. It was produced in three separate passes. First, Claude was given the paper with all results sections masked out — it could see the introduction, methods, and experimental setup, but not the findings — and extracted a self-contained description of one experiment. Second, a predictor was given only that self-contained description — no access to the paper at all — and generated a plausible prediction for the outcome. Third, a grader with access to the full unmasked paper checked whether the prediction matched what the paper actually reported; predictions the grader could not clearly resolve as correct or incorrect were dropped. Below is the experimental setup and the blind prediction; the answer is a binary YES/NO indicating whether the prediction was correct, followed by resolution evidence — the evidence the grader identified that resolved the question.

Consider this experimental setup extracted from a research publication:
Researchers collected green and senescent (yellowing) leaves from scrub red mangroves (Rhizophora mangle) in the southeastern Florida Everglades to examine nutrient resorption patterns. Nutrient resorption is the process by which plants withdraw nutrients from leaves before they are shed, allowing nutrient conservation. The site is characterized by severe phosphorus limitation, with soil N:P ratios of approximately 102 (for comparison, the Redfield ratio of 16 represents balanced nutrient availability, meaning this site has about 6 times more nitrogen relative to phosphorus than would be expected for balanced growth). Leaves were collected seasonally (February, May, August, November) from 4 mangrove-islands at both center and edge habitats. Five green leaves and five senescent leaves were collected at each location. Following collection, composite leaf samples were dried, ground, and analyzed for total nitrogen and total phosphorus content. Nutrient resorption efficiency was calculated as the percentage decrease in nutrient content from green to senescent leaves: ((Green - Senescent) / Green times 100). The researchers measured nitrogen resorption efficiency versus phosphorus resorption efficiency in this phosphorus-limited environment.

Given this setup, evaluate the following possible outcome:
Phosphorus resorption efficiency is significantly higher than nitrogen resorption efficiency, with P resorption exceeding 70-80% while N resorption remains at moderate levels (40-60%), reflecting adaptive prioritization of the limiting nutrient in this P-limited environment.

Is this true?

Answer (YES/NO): NO